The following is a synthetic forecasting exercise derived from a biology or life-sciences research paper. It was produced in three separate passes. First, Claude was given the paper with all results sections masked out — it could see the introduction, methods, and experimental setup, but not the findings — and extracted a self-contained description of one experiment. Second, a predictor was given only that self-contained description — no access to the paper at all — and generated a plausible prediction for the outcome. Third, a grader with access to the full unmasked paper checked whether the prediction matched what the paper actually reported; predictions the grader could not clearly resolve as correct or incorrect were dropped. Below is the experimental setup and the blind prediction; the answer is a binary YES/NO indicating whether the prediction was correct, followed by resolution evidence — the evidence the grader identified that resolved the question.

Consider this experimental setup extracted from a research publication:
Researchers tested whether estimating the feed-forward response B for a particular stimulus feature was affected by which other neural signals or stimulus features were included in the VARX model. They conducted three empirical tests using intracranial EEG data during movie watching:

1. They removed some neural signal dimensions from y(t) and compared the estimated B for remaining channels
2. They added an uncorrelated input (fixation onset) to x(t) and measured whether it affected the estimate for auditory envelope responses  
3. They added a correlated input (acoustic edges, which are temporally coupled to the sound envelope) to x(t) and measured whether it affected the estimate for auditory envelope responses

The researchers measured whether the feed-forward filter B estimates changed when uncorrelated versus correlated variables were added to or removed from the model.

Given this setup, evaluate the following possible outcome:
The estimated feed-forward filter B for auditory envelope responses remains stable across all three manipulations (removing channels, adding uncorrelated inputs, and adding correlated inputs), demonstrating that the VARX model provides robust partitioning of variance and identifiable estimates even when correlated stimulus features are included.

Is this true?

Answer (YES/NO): NO